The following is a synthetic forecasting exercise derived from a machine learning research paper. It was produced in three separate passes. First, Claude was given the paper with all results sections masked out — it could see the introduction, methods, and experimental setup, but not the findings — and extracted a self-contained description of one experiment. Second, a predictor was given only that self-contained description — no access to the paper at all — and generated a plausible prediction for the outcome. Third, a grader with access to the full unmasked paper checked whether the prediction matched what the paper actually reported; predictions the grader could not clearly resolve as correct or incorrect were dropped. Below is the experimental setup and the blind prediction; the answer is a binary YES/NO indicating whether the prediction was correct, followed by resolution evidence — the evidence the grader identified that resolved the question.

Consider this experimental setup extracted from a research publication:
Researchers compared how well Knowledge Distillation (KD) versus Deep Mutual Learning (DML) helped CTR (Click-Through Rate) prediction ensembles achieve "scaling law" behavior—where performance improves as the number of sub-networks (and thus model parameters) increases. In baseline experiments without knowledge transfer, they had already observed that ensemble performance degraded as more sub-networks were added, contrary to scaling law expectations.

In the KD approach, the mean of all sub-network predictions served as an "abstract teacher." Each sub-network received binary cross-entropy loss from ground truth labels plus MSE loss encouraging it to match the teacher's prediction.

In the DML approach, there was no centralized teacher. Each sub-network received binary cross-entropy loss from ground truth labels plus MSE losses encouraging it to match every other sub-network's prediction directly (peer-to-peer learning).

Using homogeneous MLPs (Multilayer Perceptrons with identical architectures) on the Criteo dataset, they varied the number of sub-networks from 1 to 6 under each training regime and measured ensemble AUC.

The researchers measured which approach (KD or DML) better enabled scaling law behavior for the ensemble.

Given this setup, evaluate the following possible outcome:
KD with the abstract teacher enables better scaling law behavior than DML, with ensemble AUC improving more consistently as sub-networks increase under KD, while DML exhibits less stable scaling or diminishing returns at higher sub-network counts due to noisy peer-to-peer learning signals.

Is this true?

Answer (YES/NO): YES